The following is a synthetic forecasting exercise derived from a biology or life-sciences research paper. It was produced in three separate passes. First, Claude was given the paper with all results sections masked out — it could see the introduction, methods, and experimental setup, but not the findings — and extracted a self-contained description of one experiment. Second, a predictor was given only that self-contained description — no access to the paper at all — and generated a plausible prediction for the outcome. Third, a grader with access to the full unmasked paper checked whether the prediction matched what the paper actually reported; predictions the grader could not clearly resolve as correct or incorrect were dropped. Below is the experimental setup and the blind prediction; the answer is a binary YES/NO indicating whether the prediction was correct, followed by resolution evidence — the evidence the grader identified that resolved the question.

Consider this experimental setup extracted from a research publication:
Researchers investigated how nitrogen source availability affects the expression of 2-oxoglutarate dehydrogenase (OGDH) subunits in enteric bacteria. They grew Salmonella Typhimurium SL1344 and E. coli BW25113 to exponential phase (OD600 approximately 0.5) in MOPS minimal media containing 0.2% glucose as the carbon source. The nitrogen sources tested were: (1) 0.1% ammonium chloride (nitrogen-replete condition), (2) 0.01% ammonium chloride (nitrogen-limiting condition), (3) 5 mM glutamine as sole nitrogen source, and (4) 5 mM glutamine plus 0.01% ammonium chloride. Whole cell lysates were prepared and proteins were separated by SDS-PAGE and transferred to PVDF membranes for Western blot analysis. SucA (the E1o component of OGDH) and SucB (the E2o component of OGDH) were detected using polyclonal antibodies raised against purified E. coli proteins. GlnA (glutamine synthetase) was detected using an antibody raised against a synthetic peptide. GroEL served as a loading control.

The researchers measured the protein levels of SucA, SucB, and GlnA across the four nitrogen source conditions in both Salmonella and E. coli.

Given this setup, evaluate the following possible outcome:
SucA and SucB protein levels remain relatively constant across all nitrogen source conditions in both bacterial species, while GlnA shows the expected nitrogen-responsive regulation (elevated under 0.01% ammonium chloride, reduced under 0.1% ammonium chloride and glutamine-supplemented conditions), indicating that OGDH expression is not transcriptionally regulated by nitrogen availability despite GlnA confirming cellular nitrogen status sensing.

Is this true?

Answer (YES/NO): NO